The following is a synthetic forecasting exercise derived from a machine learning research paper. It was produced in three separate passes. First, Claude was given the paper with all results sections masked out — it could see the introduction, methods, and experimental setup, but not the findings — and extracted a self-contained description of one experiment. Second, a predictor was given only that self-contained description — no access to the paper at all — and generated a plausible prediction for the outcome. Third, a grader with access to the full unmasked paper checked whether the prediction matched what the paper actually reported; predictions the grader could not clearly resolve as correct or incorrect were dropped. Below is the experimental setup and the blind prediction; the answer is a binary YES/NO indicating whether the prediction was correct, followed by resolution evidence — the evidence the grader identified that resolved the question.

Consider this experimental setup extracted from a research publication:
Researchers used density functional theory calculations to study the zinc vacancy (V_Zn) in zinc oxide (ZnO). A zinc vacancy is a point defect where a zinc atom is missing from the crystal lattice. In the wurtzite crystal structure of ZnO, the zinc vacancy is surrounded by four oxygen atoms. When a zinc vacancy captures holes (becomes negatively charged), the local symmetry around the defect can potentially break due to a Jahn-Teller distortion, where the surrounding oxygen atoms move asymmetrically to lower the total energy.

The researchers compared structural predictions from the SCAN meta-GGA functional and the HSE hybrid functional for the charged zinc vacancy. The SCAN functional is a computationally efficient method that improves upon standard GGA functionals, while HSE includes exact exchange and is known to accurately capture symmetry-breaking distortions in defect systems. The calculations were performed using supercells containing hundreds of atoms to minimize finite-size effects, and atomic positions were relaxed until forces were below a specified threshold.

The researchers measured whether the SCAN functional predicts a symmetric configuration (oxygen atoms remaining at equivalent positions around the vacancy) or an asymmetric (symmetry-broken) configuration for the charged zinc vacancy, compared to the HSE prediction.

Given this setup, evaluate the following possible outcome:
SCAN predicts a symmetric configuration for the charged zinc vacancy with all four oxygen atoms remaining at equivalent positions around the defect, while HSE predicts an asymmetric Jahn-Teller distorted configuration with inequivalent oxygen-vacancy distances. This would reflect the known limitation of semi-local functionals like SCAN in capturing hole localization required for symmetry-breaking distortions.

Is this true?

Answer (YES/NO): YES